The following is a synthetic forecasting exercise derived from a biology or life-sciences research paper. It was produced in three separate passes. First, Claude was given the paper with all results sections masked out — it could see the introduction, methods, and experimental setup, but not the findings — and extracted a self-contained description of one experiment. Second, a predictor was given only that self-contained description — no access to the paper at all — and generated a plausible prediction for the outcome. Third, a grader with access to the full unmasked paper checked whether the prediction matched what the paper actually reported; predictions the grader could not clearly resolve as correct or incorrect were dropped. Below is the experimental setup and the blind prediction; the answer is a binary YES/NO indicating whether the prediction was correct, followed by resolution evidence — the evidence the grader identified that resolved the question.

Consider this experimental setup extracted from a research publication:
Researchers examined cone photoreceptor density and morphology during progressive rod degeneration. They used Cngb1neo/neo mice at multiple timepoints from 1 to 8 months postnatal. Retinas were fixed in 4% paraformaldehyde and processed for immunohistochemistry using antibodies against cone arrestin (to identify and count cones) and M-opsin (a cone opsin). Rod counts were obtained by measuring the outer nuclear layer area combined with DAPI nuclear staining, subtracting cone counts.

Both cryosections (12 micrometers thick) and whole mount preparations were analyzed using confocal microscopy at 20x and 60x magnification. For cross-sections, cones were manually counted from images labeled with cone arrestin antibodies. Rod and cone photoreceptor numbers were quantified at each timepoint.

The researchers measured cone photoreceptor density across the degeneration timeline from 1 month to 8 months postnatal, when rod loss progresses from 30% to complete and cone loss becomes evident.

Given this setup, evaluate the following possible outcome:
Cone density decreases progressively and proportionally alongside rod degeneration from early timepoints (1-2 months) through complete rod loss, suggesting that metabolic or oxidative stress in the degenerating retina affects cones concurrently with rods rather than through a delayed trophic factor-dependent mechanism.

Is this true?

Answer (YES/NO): NO